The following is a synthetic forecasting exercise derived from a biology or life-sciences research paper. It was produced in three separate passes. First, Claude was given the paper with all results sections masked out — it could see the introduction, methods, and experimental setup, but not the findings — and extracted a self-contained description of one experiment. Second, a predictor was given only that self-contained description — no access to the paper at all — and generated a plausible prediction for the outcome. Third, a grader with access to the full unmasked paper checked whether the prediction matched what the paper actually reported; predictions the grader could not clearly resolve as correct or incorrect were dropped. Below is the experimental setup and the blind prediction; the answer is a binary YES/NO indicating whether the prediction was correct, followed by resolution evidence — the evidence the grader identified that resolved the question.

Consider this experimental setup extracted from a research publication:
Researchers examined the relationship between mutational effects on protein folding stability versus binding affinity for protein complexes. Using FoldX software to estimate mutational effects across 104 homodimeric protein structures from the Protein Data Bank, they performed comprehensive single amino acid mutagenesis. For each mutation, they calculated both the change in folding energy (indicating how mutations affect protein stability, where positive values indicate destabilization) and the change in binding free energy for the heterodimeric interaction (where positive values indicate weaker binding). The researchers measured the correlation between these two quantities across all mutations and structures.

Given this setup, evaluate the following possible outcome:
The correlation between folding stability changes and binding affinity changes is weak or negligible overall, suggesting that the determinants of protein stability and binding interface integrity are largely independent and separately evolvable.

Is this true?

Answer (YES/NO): YES